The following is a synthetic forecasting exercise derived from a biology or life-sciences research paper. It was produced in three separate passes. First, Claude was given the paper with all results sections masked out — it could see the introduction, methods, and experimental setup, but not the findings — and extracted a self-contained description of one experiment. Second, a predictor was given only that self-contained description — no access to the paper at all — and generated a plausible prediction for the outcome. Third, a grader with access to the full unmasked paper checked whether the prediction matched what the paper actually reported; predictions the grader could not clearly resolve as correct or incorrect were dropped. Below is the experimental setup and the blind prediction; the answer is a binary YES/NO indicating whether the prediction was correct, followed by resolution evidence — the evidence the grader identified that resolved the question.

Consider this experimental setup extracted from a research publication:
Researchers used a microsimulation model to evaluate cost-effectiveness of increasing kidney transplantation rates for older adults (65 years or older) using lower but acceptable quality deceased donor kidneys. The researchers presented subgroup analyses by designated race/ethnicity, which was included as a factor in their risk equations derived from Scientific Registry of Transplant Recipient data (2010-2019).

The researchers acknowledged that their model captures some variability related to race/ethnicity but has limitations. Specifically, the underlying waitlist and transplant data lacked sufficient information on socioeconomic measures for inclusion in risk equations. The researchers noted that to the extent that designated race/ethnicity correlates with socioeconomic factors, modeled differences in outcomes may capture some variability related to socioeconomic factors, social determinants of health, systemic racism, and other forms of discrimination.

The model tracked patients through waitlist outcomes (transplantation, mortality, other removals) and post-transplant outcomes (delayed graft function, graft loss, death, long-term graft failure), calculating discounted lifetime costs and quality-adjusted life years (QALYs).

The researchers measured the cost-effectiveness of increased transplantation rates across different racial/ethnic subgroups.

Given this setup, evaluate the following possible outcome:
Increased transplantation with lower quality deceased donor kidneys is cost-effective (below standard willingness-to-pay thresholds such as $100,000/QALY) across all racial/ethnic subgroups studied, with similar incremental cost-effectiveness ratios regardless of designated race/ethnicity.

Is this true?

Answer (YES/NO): NO